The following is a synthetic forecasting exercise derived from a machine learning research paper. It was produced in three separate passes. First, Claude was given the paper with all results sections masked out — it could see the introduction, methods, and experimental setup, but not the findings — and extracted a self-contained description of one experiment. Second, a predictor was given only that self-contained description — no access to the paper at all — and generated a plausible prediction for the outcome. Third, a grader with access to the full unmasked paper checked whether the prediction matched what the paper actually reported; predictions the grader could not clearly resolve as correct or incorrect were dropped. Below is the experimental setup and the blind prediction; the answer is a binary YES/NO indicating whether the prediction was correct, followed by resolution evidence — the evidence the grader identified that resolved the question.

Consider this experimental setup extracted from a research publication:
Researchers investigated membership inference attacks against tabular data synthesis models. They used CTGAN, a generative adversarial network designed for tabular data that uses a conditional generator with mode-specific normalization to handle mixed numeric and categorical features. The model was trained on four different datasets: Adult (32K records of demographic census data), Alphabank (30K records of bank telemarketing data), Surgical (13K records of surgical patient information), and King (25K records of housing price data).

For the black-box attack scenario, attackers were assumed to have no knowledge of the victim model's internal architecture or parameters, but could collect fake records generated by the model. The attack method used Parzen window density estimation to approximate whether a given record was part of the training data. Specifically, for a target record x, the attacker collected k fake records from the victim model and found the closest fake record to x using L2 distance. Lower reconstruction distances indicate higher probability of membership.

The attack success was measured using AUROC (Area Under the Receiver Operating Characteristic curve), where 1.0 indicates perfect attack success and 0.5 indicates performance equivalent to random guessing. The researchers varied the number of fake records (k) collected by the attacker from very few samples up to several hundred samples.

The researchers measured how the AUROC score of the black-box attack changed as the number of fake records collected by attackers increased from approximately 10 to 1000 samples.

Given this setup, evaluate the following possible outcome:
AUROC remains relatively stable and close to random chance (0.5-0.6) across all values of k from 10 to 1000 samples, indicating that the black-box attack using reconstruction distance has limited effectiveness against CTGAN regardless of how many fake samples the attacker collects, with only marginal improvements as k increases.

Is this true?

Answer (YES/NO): NO